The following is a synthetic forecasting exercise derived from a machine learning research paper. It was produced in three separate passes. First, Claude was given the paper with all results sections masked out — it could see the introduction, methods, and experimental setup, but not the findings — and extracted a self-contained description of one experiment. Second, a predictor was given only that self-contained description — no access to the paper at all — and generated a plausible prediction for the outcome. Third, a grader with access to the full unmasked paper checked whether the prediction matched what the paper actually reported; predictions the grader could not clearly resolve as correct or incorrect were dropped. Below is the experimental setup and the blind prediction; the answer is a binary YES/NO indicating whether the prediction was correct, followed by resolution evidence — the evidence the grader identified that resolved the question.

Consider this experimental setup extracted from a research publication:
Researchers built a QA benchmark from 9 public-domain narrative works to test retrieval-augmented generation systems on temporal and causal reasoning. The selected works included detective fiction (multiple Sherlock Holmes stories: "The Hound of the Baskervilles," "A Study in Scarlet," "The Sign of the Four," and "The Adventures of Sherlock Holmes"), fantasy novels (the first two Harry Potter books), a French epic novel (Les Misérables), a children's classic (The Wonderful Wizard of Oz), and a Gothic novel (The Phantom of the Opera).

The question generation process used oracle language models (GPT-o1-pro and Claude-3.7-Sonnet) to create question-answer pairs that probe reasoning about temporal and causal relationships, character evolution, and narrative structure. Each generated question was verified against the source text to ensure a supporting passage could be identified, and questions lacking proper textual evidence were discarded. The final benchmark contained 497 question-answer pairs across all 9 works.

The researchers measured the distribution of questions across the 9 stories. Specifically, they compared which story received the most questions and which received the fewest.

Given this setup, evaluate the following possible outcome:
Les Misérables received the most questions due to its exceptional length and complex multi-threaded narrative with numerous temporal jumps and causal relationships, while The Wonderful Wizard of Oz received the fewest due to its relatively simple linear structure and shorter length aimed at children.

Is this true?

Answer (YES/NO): NO